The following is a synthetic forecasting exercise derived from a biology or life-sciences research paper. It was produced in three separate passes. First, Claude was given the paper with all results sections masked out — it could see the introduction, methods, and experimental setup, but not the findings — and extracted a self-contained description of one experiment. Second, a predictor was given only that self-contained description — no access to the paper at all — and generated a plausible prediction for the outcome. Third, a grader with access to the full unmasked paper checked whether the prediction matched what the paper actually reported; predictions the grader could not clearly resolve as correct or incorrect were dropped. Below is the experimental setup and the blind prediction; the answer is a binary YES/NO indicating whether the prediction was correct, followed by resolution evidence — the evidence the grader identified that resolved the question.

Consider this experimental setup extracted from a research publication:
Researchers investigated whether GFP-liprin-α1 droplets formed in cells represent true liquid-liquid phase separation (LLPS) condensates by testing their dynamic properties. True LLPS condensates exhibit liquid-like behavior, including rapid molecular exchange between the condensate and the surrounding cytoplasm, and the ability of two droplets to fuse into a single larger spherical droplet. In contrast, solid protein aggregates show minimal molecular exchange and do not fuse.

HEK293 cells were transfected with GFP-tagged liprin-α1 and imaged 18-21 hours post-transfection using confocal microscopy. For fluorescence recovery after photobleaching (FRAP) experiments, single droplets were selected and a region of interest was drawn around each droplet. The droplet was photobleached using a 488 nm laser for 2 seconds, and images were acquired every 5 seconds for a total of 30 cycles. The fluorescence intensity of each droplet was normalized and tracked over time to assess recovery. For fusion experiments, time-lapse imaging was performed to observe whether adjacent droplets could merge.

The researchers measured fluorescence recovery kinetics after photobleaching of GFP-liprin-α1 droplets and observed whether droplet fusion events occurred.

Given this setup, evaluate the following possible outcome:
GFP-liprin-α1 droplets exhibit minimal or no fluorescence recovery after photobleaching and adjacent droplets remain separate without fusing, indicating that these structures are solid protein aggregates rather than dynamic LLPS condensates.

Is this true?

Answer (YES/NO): NO